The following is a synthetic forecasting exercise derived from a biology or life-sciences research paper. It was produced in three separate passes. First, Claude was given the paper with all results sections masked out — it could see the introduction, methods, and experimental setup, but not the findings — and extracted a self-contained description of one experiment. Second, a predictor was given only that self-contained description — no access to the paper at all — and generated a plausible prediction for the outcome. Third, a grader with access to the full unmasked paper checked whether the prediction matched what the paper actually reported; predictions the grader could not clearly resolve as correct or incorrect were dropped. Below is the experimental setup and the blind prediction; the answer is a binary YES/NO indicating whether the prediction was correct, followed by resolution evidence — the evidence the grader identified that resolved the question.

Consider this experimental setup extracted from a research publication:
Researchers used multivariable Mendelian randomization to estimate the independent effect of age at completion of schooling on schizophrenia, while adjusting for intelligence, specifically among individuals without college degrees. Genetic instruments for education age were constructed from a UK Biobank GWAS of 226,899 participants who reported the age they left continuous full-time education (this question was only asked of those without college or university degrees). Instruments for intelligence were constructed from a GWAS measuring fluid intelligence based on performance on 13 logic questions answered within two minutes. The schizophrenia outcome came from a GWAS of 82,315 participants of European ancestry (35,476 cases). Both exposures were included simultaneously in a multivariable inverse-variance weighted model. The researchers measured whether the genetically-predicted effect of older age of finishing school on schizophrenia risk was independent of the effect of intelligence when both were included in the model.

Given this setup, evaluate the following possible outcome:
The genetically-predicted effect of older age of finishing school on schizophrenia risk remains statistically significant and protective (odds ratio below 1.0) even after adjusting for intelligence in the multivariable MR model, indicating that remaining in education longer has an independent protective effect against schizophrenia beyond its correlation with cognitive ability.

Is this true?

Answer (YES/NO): YES